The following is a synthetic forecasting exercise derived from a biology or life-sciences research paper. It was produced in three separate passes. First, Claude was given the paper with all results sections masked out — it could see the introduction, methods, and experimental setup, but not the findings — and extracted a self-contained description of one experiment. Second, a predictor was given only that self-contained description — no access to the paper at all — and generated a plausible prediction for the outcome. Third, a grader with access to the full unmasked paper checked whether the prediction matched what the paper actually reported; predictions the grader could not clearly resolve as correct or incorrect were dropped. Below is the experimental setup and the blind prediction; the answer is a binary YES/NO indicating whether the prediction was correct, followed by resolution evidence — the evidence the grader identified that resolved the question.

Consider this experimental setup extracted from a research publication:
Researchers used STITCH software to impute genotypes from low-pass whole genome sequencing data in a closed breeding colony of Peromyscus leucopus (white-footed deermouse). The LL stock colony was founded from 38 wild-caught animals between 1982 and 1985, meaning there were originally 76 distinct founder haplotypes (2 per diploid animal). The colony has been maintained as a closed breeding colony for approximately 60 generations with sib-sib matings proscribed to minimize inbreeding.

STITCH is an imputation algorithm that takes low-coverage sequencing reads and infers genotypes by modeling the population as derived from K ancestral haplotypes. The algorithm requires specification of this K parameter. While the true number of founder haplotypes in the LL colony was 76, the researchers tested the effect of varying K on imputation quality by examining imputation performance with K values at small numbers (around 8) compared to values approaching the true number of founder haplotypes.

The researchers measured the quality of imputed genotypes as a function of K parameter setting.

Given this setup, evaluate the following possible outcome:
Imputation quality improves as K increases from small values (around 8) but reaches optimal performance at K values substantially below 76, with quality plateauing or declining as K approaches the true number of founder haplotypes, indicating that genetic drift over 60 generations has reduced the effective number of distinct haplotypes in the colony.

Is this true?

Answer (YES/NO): YES